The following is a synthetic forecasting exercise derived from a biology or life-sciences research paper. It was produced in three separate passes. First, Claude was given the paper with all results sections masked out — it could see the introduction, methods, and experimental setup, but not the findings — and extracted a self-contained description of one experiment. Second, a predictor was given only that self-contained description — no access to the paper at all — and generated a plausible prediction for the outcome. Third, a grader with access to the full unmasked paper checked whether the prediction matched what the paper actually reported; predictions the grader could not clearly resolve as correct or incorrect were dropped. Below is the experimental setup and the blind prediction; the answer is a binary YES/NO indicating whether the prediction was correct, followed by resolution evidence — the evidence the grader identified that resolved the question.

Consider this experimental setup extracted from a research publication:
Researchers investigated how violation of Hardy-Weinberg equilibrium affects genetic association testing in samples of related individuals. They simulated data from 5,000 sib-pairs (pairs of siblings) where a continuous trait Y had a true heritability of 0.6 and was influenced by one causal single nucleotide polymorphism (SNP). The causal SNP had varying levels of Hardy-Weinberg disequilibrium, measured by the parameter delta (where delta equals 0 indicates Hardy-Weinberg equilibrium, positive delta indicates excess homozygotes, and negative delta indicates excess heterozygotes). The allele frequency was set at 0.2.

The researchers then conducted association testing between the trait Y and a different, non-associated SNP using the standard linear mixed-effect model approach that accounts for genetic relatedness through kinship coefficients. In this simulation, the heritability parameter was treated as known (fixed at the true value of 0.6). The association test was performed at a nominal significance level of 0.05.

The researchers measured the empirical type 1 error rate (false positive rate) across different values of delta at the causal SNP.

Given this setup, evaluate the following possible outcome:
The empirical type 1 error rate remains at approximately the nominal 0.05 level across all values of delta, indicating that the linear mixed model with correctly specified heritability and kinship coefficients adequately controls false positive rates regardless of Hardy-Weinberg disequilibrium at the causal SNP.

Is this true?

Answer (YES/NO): NO